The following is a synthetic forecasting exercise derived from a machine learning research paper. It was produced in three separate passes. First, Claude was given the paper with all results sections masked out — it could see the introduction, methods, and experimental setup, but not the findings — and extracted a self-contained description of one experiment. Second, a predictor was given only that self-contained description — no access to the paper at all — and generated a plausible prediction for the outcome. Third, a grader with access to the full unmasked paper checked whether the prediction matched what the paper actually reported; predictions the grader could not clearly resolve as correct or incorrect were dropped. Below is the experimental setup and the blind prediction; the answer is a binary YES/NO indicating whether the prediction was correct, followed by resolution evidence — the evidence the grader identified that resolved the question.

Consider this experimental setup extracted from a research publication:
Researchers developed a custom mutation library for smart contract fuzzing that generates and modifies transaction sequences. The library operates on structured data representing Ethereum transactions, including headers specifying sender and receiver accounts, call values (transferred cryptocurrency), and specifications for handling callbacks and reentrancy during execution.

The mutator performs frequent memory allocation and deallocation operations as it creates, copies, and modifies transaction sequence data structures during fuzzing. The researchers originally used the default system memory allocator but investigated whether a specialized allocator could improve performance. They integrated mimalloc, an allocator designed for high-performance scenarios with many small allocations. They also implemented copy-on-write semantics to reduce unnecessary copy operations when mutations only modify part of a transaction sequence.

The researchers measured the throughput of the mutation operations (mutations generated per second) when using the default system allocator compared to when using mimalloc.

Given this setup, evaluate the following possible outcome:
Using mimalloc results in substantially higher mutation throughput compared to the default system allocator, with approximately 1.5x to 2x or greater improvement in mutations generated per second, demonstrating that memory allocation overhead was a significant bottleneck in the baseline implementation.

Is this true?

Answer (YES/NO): YES